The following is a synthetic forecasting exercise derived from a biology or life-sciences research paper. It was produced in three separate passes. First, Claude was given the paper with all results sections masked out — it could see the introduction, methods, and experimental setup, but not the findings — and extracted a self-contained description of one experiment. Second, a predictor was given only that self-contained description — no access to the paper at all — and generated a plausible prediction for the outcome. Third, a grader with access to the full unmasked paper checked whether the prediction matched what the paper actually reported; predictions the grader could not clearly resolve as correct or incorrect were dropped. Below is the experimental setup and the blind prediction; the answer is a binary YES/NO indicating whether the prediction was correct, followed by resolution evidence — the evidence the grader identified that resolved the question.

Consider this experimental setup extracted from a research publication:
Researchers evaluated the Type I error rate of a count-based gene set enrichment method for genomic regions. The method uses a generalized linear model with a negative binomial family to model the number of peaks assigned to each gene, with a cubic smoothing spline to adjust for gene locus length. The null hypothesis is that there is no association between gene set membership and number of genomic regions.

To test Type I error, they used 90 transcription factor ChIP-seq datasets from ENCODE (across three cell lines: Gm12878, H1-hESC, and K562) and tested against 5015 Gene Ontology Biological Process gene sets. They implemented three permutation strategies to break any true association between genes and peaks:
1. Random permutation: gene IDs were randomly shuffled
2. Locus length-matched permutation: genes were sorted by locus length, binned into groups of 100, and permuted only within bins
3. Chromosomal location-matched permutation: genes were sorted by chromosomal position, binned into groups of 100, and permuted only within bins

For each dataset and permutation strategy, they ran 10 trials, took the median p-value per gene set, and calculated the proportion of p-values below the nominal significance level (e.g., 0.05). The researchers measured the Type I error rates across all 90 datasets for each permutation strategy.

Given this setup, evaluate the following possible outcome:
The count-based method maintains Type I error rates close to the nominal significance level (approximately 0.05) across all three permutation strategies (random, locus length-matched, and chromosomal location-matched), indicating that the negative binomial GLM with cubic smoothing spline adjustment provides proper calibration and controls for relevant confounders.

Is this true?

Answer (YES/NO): YES